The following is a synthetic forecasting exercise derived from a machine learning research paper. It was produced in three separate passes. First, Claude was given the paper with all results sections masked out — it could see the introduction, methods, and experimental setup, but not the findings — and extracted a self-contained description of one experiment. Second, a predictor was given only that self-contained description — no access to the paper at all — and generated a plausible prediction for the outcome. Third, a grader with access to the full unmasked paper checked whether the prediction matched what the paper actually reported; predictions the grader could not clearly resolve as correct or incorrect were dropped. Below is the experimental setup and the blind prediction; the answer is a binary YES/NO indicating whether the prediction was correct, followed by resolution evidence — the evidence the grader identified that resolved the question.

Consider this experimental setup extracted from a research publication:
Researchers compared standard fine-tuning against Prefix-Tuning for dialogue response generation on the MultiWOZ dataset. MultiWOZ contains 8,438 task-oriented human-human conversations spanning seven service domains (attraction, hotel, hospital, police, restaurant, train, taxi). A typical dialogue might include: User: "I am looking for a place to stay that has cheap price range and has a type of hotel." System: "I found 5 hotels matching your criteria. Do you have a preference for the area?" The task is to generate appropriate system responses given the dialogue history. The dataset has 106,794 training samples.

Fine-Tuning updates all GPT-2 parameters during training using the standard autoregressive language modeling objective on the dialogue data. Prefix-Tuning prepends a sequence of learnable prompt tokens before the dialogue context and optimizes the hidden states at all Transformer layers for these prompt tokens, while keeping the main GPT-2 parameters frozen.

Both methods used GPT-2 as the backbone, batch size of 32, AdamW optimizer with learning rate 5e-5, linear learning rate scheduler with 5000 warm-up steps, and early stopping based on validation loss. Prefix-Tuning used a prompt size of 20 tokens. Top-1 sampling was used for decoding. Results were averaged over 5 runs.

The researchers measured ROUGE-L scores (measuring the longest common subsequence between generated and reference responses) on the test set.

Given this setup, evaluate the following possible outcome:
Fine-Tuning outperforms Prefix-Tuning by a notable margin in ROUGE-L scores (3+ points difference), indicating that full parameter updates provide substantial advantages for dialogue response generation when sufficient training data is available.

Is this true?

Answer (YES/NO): NO